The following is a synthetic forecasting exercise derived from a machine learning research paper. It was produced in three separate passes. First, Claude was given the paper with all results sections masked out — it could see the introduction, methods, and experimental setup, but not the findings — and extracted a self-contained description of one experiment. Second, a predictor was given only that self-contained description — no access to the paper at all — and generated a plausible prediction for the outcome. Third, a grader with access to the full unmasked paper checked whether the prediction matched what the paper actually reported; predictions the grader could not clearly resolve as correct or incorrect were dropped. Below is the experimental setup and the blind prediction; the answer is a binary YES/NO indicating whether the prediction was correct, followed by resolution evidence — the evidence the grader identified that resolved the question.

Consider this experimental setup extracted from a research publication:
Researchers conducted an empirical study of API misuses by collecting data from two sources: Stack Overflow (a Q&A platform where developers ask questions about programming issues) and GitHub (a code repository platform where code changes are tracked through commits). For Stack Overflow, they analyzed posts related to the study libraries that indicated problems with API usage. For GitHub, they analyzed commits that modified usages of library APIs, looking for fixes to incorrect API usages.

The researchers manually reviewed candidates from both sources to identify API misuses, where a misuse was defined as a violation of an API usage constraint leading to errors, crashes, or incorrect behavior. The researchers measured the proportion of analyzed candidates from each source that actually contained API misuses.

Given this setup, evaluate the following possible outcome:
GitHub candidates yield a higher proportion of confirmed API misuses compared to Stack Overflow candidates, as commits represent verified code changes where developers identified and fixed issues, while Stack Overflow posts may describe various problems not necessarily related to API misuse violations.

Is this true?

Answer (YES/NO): NO